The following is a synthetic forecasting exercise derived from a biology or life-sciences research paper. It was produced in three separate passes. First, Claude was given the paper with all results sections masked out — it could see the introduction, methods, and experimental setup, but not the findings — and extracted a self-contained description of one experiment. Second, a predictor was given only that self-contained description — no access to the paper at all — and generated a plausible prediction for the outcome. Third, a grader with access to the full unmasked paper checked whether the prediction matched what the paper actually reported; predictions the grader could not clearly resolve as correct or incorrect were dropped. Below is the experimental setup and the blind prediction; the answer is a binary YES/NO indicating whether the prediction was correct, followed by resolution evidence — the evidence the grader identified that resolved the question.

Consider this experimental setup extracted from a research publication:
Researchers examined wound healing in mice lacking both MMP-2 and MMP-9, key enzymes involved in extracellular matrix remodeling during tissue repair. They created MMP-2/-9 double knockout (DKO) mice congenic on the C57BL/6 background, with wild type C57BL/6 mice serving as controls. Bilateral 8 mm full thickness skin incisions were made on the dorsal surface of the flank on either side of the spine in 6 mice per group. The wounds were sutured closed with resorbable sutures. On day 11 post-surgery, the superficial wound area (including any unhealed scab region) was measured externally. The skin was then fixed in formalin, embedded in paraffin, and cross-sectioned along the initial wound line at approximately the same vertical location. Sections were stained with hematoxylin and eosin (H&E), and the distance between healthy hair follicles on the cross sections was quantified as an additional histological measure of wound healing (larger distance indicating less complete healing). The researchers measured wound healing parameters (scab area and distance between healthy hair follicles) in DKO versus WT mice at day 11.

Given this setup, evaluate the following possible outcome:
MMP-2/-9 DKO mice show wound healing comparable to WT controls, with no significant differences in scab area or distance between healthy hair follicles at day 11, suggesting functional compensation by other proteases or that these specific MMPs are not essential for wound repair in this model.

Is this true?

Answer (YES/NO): NO